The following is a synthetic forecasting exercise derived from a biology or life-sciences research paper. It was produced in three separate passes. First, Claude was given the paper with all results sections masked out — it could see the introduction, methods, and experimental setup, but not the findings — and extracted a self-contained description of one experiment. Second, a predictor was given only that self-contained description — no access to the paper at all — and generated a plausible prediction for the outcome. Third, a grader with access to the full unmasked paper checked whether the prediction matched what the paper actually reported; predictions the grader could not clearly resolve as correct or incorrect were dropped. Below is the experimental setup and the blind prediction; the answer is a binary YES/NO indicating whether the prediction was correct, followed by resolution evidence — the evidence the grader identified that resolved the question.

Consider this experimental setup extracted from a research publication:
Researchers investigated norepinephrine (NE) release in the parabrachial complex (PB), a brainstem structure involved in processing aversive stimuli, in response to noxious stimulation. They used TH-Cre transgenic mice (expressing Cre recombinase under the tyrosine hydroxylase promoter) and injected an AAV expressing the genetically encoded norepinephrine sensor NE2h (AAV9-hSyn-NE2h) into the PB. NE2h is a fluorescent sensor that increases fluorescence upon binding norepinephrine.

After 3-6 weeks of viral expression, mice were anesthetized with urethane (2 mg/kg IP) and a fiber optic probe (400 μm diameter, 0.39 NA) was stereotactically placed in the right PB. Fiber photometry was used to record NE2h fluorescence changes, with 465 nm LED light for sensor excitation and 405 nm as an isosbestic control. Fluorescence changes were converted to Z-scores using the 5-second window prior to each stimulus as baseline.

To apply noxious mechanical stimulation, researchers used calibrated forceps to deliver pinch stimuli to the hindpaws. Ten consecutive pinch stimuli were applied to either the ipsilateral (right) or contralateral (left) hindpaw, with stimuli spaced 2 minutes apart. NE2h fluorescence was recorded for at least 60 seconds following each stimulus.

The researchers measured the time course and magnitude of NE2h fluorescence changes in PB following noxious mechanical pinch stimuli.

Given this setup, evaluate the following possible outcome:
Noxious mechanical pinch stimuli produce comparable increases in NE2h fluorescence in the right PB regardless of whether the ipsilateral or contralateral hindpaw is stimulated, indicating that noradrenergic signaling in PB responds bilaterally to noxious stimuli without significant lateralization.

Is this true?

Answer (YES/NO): NO